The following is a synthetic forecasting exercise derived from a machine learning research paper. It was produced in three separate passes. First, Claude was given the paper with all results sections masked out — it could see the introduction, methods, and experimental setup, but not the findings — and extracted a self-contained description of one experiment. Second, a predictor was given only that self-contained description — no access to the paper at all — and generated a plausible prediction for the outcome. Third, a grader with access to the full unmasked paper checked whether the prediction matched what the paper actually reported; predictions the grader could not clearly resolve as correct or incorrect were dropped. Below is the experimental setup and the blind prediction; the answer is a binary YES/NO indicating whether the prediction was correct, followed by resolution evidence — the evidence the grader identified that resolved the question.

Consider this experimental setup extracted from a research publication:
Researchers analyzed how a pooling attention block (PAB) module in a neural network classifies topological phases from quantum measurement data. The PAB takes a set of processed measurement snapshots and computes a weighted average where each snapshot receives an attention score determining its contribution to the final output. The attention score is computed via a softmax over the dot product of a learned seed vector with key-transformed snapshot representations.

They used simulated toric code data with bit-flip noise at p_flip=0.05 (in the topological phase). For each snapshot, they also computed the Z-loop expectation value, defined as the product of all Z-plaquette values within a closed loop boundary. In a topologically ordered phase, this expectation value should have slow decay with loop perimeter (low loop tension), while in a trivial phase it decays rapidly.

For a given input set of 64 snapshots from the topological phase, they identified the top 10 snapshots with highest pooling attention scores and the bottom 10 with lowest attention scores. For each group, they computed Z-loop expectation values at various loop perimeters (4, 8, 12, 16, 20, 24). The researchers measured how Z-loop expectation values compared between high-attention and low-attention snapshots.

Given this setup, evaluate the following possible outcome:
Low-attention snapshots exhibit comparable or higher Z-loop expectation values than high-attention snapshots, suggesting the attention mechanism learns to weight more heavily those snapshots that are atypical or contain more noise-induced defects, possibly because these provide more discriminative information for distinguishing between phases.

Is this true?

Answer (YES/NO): NO